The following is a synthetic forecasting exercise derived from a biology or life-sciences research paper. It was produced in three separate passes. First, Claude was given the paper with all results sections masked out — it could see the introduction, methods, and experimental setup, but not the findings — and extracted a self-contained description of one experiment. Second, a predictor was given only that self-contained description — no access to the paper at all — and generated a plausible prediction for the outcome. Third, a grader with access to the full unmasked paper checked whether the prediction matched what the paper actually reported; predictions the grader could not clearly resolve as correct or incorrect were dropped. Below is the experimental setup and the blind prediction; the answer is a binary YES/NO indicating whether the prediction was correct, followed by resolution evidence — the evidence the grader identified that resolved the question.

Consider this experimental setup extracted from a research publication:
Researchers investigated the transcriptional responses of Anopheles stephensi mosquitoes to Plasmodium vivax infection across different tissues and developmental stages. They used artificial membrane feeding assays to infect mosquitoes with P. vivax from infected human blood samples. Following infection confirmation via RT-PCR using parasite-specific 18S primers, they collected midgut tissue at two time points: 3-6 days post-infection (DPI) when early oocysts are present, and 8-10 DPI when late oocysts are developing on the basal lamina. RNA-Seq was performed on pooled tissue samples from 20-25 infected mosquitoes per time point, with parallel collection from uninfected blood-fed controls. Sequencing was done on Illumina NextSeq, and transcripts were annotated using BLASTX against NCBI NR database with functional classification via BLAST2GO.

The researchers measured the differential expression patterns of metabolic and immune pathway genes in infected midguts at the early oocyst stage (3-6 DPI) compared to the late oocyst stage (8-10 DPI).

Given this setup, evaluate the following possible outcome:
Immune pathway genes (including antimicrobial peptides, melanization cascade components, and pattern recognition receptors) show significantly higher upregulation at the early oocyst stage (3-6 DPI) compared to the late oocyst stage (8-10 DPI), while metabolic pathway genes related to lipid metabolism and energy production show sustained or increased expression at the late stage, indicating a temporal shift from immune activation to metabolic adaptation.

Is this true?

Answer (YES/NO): NO